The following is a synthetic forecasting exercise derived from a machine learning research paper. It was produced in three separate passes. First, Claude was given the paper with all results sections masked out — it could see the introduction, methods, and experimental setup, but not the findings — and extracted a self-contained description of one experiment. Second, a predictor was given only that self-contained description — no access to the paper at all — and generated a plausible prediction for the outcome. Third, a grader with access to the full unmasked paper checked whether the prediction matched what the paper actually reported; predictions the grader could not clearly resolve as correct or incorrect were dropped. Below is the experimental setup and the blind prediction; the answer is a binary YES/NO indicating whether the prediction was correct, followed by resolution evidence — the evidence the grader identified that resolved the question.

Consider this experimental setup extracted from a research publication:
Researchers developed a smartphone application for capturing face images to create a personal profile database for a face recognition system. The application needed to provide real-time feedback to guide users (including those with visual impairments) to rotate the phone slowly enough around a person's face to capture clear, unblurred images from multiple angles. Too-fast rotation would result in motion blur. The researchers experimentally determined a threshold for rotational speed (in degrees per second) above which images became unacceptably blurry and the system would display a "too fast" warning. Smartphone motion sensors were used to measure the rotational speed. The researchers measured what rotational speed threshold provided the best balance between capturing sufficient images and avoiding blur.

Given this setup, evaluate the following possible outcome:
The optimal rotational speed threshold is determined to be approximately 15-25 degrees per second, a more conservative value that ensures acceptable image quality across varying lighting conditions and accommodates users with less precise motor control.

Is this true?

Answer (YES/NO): YES